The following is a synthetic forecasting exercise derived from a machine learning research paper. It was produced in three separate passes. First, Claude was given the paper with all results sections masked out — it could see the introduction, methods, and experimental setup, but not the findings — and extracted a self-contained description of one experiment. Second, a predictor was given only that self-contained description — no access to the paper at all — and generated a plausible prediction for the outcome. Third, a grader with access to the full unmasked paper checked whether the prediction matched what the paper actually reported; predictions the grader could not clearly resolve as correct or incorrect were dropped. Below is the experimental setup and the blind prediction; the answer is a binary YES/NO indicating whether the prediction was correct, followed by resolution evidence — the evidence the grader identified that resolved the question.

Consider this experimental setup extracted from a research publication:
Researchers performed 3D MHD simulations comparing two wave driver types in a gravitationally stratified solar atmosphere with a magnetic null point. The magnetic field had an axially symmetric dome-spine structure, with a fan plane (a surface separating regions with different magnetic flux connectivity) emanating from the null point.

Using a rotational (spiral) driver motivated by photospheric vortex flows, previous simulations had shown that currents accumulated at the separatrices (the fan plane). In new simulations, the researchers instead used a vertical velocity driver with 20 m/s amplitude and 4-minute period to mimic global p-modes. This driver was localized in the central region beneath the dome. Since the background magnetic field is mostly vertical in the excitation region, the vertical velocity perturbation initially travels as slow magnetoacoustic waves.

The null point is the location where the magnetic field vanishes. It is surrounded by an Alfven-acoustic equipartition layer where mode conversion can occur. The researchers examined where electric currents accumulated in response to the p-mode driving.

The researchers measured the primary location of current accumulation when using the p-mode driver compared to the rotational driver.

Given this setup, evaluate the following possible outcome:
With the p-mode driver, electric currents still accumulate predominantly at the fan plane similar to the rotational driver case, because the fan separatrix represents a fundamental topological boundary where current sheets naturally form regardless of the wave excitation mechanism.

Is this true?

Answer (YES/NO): NO